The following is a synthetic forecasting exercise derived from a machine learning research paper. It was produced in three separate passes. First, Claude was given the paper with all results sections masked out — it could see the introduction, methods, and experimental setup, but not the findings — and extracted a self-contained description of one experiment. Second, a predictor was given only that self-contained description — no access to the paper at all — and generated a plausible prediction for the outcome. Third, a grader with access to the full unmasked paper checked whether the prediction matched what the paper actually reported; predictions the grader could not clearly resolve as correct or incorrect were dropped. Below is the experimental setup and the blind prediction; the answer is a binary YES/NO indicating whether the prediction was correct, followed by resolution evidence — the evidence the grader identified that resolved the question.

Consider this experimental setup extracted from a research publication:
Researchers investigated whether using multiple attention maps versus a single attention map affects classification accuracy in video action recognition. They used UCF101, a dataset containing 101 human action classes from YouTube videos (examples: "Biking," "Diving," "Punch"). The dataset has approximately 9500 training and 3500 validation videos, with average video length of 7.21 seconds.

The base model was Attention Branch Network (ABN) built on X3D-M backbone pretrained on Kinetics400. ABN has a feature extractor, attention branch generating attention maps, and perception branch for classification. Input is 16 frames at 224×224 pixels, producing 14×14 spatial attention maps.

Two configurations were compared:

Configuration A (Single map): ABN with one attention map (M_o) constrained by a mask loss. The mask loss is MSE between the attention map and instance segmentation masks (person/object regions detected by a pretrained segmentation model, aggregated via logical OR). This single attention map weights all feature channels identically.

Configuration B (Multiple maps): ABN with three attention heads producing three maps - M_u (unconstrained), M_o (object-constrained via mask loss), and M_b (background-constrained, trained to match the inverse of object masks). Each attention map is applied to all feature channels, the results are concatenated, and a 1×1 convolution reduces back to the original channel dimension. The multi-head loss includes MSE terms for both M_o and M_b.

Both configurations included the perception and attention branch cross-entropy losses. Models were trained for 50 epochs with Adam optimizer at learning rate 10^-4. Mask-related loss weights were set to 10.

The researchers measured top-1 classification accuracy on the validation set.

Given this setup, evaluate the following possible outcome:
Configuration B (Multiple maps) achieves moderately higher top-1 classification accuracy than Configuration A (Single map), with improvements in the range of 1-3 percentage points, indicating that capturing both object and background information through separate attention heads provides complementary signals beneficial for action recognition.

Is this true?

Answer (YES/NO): NO